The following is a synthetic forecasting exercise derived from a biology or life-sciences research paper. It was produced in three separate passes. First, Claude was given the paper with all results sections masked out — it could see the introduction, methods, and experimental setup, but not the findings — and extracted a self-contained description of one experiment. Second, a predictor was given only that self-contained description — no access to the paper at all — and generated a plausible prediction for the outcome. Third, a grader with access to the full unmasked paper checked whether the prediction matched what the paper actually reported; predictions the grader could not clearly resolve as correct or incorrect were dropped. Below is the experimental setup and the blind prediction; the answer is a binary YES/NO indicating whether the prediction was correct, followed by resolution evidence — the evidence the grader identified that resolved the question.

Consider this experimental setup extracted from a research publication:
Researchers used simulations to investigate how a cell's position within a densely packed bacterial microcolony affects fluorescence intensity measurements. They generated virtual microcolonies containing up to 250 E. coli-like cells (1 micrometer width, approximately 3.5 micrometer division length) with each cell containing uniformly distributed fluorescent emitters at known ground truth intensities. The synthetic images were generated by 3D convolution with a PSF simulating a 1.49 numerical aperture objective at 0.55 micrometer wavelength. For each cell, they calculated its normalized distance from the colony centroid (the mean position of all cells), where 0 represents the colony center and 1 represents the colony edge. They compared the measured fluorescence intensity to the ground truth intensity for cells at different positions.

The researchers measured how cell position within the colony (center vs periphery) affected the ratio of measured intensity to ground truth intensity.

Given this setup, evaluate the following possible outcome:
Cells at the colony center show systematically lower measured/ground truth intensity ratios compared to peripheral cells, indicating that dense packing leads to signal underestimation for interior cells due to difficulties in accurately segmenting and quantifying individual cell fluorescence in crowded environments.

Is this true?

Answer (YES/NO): NO